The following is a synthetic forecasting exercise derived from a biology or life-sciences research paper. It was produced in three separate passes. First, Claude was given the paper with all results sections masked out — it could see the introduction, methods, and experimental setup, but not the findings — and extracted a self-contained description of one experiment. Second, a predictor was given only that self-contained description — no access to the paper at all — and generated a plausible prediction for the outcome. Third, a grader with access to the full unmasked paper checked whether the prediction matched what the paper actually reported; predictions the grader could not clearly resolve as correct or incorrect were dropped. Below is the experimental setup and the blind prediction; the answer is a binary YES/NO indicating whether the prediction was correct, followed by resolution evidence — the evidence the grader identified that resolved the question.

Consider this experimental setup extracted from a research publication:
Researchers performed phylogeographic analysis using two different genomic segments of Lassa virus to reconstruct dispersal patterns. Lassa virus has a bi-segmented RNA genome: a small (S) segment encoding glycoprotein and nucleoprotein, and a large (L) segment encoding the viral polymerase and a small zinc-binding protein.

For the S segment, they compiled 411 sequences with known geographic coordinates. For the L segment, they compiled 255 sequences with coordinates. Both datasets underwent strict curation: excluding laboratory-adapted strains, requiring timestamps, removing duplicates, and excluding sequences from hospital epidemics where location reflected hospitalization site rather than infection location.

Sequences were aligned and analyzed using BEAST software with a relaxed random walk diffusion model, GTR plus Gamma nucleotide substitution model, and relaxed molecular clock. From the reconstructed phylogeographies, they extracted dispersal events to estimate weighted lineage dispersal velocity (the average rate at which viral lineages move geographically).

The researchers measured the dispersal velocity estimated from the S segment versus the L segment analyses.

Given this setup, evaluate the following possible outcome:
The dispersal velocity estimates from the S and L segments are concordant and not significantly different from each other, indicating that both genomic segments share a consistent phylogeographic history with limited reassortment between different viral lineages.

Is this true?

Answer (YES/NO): YES